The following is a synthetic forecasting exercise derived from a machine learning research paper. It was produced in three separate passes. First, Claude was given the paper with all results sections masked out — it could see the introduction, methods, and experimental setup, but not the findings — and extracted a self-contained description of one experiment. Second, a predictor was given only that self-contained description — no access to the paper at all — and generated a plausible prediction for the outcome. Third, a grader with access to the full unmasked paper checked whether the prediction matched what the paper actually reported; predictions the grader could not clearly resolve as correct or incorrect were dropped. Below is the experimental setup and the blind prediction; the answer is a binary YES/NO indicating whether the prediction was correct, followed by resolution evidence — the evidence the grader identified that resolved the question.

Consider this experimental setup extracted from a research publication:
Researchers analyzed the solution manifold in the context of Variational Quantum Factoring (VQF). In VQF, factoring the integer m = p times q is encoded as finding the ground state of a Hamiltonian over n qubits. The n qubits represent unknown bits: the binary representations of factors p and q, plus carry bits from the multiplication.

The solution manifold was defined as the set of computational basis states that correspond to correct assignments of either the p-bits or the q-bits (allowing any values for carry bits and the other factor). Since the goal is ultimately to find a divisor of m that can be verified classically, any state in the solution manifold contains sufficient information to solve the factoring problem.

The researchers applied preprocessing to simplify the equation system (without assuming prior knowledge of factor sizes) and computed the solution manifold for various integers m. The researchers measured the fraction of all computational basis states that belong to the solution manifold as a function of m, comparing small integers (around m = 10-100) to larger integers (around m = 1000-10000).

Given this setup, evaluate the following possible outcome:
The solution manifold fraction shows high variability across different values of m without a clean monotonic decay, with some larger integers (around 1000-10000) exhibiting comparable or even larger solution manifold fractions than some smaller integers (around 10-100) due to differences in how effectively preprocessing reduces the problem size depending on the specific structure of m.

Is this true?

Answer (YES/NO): NO